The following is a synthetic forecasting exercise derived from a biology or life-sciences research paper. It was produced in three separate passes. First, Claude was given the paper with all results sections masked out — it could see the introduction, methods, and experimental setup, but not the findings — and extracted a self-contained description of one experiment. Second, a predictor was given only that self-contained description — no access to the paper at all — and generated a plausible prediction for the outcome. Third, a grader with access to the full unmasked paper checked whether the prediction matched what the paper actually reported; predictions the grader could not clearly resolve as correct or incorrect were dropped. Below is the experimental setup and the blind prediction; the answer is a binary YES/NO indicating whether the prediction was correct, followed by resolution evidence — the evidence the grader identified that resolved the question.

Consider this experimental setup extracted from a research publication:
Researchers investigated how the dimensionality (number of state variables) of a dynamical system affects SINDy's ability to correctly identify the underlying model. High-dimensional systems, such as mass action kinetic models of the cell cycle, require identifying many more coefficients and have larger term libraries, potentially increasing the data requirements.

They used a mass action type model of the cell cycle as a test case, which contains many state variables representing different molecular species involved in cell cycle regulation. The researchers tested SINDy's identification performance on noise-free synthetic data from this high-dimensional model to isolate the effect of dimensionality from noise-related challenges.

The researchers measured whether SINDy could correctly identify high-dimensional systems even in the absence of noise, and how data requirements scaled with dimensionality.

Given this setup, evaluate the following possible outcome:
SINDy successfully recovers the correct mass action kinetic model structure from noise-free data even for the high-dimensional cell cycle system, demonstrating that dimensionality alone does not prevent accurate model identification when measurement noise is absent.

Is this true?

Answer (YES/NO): YES